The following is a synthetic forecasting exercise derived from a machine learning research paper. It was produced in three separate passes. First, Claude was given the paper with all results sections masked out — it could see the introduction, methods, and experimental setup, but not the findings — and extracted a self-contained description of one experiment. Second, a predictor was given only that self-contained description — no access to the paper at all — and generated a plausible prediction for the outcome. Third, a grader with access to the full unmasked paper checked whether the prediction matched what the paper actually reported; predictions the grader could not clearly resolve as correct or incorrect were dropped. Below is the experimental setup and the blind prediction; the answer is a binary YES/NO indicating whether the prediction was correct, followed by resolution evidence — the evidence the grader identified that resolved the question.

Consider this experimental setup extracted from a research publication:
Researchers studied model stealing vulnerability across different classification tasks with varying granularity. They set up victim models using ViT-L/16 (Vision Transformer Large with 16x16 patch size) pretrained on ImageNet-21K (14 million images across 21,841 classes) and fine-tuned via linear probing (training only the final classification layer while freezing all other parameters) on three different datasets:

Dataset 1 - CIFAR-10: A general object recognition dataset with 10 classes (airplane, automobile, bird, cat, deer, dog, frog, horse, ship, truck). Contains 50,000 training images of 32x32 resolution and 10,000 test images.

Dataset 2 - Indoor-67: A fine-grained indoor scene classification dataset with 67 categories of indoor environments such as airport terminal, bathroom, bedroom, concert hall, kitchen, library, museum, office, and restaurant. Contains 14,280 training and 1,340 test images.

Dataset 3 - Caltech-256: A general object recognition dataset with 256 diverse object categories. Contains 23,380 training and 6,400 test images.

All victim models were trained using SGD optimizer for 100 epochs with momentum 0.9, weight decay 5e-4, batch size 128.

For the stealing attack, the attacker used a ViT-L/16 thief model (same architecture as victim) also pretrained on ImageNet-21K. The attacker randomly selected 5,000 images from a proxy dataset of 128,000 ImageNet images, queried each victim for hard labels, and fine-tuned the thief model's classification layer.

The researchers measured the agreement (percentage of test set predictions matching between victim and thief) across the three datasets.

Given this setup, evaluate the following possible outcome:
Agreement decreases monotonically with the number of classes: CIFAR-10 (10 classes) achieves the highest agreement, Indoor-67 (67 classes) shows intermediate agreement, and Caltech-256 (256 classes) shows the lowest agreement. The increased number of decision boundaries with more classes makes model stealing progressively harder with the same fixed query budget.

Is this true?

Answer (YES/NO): NO